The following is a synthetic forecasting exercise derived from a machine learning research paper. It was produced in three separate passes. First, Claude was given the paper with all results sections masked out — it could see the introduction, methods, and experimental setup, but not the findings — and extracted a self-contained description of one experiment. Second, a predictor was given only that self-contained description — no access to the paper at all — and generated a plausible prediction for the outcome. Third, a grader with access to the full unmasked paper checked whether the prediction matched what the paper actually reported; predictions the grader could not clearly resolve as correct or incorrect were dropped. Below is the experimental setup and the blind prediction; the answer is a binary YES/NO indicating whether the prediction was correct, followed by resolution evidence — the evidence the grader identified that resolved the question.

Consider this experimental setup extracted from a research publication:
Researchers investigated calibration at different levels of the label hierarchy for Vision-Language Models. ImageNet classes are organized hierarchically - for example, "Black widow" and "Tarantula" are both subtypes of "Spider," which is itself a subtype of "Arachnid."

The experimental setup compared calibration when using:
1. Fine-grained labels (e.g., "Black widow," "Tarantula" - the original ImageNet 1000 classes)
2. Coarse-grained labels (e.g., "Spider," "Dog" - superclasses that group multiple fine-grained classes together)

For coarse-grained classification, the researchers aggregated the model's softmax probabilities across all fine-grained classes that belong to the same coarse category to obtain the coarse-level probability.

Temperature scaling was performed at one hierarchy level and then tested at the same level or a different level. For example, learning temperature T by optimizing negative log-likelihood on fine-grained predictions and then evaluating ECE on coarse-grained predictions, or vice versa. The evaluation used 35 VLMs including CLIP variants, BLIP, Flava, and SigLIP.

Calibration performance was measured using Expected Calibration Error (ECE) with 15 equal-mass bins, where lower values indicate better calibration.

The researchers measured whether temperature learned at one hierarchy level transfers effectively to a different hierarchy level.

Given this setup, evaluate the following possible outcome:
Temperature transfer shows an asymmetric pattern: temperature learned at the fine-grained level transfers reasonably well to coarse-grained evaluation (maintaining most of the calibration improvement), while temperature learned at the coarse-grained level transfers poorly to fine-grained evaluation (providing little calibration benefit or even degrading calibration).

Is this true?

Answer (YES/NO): NO